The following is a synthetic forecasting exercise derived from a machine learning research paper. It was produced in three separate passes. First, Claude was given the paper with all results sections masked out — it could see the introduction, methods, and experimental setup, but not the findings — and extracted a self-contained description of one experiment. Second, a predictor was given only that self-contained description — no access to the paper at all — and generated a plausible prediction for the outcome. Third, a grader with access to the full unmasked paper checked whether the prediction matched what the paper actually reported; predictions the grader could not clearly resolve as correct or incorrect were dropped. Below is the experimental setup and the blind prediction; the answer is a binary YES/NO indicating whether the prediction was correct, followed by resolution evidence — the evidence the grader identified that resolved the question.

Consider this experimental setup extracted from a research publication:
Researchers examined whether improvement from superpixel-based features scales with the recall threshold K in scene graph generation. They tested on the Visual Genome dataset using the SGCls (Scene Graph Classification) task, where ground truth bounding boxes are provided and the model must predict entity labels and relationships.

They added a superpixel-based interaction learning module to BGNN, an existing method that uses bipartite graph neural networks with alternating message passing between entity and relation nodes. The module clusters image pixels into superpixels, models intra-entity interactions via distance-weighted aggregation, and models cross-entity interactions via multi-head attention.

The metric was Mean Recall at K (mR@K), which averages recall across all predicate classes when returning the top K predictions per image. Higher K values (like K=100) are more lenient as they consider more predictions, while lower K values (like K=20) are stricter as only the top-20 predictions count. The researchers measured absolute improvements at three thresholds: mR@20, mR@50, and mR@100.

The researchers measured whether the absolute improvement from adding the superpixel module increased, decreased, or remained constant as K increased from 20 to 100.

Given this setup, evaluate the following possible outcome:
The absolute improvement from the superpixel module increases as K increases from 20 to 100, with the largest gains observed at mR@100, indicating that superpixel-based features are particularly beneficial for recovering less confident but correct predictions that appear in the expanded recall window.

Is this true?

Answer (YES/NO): YES